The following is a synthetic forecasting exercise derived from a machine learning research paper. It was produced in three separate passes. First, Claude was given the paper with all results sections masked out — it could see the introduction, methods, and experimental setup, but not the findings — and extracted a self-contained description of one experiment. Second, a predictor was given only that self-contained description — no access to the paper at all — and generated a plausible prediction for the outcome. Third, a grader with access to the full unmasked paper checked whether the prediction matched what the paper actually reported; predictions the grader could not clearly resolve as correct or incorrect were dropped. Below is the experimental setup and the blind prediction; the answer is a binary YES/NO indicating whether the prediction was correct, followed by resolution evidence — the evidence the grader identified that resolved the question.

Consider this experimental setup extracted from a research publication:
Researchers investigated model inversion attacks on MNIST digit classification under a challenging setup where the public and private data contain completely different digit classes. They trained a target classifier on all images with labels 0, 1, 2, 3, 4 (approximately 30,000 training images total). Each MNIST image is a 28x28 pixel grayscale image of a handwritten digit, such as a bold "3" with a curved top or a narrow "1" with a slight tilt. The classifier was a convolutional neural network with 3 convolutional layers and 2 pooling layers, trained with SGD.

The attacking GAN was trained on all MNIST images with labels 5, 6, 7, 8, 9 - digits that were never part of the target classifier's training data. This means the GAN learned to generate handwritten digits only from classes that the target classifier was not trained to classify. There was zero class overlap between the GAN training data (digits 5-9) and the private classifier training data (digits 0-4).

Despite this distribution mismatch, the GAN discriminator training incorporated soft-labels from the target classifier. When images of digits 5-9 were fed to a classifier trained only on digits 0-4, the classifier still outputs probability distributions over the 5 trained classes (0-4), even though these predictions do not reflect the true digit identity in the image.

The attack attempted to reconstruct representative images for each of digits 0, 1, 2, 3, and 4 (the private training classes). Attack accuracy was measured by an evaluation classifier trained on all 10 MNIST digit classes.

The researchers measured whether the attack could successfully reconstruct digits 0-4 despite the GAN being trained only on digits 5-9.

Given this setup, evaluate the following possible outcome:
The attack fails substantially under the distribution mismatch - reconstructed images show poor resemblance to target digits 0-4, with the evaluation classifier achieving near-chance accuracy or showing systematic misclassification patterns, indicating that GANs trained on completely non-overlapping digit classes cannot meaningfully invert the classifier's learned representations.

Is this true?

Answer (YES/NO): NO